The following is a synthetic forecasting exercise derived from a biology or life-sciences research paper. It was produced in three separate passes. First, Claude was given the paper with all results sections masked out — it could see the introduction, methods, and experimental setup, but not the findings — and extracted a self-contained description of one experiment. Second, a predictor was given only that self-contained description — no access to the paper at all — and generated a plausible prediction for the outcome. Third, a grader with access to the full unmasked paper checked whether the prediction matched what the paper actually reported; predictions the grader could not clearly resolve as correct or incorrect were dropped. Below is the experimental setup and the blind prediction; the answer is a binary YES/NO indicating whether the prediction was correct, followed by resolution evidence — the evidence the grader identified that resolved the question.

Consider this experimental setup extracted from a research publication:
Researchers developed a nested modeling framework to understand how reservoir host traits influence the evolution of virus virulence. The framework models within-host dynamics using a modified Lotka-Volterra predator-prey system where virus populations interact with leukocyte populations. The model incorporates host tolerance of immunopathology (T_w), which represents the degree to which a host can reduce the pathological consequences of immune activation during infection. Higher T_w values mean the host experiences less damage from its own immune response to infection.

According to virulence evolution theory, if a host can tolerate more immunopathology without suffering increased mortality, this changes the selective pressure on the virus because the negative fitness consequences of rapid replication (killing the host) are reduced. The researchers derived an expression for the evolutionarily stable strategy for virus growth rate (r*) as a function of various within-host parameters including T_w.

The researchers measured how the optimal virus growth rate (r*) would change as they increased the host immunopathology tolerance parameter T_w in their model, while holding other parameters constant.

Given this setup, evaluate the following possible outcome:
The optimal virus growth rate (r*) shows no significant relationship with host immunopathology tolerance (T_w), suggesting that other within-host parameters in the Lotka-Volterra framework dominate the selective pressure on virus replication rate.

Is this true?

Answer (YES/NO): NO